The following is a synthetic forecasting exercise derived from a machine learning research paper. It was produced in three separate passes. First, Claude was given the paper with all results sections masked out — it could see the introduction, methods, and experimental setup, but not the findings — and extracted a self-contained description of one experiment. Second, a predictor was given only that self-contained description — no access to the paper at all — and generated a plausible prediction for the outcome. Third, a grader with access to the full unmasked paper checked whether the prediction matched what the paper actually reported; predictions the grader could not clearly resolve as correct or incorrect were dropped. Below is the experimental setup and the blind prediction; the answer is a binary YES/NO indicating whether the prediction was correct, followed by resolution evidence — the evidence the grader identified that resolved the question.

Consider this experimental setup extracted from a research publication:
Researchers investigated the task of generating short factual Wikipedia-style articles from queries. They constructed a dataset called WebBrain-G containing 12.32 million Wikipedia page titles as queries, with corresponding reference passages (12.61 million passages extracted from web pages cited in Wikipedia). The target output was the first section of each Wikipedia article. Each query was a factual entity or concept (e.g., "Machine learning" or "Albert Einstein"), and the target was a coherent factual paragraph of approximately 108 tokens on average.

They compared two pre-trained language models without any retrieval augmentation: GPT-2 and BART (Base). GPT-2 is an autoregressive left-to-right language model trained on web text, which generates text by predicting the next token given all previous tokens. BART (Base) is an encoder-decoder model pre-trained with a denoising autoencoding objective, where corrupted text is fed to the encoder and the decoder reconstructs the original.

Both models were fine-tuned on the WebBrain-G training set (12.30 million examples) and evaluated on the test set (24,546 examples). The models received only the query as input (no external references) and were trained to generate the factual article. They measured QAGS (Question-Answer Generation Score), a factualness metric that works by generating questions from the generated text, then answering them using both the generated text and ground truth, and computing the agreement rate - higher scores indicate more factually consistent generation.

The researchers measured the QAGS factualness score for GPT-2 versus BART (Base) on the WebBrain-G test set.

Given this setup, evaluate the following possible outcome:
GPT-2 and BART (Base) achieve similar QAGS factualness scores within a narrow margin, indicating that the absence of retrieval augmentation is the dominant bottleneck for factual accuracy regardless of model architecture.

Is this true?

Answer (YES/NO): NO